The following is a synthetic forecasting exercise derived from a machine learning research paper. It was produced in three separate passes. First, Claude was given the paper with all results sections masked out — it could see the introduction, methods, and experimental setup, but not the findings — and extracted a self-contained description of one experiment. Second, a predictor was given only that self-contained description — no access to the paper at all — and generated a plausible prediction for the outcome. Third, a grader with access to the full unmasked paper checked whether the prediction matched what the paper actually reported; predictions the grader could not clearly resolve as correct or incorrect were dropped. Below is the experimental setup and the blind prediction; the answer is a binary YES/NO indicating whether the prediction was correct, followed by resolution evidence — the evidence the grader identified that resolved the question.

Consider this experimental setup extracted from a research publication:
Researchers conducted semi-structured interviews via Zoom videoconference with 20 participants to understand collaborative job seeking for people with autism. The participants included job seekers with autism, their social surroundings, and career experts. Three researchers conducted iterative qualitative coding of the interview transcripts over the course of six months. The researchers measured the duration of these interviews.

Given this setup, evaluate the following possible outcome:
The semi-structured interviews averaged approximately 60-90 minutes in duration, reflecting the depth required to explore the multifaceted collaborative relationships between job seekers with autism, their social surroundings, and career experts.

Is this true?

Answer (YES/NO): NO